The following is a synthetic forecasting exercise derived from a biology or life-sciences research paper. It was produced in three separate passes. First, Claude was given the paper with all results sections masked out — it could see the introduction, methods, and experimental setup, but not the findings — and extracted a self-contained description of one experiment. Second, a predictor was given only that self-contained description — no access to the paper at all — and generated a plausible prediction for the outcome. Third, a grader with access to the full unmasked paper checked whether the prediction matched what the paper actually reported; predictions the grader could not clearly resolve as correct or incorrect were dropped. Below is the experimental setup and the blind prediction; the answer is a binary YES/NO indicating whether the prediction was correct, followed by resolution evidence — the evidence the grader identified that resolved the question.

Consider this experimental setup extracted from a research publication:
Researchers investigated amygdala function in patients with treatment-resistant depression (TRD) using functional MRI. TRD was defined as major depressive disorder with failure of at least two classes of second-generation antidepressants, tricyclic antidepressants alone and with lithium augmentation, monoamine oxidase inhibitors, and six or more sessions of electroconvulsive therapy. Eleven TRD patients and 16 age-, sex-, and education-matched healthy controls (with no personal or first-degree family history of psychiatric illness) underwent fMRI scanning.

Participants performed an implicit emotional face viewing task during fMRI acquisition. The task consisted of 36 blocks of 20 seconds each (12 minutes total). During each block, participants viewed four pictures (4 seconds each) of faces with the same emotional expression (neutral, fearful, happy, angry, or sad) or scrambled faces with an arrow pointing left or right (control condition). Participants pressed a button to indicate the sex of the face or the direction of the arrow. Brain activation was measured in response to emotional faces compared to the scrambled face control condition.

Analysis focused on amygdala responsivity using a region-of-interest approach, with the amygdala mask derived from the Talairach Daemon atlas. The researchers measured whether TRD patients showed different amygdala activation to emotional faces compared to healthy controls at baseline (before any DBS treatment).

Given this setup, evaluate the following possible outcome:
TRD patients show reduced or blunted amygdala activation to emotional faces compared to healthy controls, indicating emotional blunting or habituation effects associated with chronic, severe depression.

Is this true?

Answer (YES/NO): YES